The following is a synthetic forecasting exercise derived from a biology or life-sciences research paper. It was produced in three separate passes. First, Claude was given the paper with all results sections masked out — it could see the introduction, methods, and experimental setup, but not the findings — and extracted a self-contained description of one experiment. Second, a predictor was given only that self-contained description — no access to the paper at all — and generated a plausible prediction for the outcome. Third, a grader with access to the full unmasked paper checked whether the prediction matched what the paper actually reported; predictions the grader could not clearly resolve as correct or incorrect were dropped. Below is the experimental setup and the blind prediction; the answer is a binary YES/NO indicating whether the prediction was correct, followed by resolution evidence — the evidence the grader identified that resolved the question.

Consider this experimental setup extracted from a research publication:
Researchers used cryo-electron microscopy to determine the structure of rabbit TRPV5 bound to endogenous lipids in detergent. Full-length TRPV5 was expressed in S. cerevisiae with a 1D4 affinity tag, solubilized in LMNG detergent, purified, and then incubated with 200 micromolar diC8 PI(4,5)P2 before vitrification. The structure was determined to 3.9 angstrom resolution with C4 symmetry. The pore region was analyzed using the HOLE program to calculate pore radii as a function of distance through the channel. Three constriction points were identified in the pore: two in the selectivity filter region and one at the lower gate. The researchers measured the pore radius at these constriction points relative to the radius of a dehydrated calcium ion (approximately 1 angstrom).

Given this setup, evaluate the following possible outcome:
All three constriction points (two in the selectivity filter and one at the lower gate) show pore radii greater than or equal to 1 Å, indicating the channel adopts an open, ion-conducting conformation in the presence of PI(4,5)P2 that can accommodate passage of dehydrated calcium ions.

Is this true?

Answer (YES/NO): NO